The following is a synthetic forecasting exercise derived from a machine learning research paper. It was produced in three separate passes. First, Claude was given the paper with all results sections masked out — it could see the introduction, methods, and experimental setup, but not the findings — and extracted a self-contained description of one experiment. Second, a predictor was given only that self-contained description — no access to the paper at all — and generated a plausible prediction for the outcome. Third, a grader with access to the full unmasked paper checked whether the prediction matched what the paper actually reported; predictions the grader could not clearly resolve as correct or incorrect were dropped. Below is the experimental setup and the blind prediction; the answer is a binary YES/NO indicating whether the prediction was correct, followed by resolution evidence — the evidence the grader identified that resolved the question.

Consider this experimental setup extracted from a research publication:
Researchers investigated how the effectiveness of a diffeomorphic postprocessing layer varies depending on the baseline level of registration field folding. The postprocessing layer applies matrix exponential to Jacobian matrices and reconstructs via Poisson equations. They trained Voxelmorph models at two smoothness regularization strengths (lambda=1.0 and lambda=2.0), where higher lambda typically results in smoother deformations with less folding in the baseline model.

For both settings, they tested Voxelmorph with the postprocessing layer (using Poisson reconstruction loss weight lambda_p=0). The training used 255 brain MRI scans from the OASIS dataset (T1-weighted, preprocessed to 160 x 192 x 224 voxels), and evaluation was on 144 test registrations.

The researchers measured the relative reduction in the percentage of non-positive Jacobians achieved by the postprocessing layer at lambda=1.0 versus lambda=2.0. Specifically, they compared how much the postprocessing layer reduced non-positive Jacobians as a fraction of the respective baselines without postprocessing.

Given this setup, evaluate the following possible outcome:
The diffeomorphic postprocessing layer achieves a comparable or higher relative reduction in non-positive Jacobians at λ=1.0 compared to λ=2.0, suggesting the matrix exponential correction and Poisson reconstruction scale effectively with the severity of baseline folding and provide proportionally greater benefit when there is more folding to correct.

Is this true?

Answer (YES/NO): NO